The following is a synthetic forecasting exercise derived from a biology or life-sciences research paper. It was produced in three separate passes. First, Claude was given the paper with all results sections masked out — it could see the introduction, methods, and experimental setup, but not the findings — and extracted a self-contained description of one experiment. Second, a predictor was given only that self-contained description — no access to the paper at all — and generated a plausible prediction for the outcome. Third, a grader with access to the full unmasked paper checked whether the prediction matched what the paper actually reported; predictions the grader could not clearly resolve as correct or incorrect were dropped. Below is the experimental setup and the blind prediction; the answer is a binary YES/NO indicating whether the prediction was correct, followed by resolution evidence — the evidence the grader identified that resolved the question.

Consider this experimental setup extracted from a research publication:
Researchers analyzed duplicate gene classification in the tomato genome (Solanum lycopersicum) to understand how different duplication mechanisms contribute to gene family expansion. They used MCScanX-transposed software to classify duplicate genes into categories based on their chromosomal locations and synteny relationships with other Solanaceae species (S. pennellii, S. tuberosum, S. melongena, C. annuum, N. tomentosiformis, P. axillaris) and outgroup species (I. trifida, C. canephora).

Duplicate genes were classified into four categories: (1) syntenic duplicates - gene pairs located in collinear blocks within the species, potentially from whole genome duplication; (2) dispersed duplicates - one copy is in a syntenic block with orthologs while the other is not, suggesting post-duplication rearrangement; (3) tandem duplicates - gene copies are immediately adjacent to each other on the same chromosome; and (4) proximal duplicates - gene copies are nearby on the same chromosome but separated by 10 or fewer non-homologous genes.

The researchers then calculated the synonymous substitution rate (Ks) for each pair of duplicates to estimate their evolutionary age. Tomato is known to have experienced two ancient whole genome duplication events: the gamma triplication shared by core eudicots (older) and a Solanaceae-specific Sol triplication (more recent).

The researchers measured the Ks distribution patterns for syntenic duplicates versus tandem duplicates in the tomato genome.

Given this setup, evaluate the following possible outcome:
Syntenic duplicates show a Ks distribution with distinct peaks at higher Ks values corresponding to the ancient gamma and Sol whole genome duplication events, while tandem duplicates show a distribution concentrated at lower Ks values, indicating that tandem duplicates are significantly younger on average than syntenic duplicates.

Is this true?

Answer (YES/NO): YES